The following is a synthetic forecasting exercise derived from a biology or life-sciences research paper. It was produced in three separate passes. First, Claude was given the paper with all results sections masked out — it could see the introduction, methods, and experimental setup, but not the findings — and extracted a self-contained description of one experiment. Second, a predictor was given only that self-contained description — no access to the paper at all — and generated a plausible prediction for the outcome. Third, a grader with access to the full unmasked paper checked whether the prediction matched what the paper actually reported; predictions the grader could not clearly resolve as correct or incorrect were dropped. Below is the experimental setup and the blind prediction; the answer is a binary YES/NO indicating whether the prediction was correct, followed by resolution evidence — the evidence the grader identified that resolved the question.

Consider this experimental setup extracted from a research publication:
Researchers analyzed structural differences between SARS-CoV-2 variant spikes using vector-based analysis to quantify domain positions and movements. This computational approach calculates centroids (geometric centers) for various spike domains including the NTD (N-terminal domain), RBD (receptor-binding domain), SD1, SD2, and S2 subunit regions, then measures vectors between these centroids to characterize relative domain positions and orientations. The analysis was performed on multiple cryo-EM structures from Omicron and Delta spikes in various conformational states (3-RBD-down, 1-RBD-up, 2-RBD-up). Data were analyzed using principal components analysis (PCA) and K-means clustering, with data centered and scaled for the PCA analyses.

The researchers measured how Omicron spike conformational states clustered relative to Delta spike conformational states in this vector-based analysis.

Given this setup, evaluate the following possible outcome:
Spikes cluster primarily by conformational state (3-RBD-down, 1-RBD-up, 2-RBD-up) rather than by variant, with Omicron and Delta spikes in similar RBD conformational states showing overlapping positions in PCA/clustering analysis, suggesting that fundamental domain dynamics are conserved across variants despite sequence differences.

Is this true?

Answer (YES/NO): NO